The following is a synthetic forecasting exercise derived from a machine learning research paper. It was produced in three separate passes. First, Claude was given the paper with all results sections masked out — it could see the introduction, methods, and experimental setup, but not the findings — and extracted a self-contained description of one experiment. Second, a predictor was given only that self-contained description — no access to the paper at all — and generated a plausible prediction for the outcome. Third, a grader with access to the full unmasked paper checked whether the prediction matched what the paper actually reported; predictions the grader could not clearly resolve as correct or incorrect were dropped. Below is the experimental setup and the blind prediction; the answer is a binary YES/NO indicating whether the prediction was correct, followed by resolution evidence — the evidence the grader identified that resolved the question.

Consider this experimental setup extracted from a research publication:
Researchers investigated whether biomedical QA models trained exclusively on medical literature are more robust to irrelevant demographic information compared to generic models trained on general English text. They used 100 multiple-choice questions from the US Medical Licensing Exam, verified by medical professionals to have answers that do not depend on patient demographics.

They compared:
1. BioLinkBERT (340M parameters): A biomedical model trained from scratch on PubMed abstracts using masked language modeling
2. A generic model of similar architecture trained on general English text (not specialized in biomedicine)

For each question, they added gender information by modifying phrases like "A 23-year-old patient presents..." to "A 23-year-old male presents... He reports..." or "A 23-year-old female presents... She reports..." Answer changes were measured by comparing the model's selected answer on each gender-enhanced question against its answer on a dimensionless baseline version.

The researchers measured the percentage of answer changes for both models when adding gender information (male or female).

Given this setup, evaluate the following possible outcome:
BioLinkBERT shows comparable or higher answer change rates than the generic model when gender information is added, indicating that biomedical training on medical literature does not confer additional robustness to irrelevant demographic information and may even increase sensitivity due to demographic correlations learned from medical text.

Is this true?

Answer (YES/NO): NO